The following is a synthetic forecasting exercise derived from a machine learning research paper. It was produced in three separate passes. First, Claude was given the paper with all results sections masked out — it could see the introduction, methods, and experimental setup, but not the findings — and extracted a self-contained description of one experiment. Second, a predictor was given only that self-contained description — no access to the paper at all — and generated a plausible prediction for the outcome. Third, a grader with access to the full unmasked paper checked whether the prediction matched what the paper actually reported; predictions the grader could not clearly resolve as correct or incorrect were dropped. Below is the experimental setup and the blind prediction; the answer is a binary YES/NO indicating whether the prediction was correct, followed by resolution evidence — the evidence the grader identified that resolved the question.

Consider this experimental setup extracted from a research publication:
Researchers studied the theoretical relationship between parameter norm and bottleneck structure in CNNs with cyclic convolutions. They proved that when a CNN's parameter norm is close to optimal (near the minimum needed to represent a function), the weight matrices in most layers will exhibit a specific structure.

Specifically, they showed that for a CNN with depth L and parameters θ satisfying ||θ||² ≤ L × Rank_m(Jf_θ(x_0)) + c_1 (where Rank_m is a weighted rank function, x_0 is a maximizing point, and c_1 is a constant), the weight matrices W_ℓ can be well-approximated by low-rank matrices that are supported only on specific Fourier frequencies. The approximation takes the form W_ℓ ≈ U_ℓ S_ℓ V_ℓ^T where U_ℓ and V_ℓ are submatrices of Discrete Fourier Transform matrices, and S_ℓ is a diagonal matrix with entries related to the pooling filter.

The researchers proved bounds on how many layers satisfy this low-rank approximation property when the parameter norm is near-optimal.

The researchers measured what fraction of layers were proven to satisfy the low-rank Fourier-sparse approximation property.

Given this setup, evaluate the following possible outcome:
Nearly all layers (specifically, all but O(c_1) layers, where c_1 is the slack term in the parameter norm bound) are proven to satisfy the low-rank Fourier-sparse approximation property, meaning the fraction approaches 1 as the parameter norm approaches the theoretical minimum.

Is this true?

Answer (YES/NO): NO